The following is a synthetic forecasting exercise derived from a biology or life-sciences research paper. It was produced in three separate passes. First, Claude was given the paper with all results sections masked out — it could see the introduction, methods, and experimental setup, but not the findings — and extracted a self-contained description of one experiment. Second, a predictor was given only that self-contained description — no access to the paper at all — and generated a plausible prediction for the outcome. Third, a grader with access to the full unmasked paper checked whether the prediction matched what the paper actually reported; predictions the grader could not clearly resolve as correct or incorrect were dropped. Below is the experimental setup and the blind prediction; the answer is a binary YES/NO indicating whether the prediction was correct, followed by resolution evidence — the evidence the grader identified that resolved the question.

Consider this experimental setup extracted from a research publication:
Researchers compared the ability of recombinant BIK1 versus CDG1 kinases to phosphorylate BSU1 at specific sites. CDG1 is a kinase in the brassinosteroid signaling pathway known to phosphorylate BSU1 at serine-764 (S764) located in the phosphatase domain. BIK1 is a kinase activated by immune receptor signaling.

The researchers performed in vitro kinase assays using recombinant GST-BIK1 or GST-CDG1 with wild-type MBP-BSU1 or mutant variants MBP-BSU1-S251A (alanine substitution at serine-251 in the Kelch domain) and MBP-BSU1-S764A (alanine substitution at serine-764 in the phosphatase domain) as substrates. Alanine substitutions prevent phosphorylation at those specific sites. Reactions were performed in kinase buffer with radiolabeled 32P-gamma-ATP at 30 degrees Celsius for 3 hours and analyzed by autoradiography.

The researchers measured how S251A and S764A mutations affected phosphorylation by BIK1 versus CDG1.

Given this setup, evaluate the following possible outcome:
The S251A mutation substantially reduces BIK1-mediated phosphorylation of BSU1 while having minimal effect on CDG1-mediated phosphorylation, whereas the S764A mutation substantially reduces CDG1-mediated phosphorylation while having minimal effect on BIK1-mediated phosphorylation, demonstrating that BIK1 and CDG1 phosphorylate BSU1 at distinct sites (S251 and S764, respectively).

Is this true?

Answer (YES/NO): YES